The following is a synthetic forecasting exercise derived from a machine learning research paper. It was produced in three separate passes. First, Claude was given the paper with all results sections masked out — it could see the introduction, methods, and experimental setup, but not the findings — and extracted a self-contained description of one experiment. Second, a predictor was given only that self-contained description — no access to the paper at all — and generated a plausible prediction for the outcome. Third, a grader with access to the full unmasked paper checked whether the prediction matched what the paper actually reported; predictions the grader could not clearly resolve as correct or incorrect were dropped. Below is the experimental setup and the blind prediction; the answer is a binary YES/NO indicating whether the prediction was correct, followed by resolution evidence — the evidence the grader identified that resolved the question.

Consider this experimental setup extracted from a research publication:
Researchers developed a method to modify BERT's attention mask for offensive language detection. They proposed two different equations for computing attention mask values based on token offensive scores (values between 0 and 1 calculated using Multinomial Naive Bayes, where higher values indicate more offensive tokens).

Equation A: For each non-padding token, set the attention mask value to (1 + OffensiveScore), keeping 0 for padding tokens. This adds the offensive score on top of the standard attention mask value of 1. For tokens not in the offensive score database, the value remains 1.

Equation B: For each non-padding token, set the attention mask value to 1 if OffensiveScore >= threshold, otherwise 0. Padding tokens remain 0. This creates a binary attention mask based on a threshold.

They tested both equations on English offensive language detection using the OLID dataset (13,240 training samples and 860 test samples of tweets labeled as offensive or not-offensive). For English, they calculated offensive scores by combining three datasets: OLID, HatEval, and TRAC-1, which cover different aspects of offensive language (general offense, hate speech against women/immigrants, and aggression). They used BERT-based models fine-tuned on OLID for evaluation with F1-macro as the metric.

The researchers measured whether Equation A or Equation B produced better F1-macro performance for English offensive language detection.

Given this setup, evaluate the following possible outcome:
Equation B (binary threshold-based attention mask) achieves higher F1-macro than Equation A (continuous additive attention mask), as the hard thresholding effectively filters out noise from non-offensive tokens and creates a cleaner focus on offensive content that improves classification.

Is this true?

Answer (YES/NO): NO